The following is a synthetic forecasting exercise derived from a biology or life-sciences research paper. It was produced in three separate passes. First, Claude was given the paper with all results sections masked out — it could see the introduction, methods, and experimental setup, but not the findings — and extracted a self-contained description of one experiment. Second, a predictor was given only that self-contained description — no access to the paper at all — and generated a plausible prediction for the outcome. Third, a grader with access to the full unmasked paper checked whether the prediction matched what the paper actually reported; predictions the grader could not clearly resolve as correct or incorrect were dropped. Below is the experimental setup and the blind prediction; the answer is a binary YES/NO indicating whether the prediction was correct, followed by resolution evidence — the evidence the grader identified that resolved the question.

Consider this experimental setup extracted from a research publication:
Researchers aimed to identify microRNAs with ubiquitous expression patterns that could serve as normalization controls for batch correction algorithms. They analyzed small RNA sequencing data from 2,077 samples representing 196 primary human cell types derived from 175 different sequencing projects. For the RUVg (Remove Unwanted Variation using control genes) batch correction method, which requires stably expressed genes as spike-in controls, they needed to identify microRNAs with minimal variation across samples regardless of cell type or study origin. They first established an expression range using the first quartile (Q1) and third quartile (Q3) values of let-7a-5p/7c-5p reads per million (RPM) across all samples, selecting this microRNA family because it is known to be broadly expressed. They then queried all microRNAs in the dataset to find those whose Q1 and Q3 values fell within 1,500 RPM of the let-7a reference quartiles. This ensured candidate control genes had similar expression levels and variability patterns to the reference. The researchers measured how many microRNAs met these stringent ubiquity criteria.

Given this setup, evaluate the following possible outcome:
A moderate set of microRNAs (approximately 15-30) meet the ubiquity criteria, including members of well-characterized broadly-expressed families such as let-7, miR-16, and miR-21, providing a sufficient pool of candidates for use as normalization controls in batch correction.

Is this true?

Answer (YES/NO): NO